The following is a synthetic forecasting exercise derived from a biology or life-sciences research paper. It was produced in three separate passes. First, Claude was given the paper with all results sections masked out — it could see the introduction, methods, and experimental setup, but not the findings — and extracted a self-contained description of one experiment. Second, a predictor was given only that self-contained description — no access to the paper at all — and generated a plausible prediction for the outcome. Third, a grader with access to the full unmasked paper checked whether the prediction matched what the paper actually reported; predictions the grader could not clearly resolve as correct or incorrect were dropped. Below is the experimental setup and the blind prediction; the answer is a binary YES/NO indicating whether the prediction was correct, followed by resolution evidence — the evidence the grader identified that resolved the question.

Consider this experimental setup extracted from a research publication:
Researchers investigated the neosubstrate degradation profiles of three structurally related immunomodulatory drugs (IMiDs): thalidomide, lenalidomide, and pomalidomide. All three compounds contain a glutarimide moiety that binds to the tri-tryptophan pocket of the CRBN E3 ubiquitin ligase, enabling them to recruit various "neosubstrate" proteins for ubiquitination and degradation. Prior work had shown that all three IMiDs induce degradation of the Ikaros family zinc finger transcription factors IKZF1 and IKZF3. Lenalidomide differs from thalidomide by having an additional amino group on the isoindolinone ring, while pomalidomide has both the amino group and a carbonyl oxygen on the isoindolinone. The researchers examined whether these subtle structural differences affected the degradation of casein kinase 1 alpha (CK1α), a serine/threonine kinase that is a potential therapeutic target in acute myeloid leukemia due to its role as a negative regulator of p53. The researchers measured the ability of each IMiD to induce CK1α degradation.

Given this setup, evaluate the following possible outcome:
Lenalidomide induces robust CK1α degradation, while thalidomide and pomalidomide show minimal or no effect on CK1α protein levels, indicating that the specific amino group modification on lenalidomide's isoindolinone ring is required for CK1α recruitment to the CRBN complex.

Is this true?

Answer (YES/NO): NO